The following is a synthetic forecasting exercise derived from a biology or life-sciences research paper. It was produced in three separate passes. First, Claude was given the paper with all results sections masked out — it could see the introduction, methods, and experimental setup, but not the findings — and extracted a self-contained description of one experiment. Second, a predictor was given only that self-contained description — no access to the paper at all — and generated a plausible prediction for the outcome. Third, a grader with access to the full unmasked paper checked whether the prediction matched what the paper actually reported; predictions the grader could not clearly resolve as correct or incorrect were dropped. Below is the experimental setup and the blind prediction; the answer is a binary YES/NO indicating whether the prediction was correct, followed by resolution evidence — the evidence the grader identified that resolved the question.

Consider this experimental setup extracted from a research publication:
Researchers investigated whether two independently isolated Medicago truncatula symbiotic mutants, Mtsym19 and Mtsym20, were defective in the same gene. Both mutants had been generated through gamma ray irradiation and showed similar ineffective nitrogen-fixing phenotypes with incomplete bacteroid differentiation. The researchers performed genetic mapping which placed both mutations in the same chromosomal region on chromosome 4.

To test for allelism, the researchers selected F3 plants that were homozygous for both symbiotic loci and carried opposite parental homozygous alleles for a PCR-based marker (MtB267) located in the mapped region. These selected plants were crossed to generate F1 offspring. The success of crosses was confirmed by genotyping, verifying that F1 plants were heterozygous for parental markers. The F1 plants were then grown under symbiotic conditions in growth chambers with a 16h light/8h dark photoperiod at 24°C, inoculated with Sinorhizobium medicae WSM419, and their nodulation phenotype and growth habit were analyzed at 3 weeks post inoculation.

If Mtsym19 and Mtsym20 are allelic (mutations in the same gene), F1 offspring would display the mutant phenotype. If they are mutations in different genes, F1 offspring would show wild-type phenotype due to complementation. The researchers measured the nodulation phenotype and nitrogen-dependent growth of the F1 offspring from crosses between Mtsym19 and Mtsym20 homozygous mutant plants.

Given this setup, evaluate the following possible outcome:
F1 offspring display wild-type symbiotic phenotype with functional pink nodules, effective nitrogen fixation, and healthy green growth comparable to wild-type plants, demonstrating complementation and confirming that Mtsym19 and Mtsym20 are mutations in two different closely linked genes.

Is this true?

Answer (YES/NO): NO